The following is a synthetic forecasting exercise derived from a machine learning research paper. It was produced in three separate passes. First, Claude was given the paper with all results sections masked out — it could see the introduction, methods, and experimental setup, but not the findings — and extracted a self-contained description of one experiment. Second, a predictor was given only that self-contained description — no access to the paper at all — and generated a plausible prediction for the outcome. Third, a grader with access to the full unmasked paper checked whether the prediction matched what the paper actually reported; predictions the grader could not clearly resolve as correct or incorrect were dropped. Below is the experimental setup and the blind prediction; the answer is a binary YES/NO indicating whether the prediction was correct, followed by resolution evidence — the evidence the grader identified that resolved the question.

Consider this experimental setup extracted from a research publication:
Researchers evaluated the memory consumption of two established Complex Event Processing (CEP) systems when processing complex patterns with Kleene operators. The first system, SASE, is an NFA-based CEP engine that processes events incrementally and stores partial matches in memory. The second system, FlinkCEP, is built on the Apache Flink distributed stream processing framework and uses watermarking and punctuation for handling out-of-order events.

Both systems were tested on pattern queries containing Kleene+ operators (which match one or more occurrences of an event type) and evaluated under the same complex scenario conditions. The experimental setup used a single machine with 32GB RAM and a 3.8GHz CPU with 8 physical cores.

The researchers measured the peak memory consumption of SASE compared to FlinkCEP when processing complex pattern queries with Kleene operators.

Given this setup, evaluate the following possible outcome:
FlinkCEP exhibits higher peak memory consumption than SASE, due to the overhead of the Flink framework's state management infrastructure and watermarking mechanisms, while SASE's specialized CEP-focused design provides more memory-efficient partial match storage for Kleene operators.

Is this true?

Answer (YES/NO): YES